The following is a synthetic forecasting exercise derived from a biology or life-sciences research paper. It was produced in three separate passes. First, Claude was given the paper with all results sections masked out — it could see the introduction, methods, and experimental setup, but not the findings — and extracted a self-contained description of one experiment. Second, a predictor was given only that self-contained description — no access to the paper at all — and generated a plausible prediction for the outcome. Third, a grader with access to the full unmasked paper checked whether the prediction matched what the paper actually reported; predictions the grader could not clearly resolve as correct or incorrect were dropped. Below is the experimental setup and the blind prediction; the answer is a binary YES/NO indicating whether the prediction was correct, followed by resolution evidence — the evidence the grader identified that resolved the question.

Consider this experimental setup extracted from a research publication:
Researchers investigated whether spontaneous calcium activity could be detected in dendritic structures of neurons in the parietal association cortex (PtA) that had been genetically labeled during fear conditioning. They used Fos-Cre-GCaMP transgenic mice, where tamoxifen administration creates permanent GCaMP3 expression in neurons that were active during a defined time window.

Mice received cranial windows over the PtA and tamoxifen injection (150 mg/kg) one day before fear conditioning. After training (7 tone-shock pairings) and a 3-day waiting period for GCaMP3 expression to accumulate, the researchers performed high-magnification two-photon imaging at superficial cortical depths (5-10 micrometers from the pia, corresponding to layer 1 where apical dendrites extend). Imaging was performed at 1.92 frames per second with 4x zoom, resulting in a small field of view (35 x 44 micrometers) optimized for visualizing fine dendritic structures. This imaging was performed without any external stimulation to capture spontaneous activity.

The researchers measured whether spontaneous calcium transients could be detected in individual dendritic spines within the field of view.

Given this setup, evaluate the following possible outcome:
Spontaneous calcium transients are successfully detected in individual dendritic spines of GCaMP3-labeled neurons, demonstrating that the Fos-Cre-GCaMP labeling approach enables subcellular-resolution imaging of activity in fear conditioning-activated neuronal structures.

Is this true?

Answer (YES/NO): YES